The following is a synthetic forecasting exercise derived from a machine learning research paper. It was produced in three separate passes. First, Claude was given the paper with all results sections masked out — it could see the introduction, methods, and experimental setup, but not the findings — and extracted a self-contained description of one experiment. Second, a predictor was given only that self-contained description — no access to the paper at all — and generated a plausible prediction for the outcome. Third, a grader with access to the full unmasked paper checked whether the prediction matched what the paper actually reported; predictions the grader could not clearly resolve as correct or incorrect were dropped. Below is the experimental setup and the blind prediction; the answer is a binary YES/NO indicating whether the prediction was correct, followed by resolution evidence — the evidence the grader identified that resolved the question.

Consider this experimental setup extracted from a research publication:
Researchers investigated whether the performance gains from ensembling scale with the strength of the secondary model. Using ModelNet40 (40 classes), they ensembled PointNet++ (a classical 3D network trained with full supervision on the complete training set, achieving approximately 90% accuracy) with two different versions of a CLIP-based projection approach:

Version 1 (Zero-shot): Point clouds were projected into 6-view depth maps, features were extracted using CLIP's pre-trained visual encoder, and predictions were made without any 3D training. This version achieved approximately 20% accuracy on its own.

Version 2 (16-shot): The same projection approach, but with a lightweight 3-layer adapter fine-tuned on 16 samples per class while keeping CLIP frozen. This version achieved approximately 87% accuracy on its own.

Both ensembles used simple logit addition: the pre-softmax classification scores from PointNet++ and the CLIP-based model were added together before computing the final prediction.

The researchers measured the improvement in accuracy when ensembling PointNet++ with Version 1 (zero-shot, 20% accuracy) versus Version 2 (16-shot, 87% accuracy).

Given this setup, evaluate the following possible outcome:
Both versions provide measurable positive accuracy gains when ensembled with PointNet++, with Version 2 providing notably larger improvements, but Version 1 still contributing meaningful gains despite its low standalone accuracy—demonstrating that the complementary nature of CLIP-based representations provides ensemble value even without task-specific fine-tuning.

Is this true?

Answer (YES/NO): NO